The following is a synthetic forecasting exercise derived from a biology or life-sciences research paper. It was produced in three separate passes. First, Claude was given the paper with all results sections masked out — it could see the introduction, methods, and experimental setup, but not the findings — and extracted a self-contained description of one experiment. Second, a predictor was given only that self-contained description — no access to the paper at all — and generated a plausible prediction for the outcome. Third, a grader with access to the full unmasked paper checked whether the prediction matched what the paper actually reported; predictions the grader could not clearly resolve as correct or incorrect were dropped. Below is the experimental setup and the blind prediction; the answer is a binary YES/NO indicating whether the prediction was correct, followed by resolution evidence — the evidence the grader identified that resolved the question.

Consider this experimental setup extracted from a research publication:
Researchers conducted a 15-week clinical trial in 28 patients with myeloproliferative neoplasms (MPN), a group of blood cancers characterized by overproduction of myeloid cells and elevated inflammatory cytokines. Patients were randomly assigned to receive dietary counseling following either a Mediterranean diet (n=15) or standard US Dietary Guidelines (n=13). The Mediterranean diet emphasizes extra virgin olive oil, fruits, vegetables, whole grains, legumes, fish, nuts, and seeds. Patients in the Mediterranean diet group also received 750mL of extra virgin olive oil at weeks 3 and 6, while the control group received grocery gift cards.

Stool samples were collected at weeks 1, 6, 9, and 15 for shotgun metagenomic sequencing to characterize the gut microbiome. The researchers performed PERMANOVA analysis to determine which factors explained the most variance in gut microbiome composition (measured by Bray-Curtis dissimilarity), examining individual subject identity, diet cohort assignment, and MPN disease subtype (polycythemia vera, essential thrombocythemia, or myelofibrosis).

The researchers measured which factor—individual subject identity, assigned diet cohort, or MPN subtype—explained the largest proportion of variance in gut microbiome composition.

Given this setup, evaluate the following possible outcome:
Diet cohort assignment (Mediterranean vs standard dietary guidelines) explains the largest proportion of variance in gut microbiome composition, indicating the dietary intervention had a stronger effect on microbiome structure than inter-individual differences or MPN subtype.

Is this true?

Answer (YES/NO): NO